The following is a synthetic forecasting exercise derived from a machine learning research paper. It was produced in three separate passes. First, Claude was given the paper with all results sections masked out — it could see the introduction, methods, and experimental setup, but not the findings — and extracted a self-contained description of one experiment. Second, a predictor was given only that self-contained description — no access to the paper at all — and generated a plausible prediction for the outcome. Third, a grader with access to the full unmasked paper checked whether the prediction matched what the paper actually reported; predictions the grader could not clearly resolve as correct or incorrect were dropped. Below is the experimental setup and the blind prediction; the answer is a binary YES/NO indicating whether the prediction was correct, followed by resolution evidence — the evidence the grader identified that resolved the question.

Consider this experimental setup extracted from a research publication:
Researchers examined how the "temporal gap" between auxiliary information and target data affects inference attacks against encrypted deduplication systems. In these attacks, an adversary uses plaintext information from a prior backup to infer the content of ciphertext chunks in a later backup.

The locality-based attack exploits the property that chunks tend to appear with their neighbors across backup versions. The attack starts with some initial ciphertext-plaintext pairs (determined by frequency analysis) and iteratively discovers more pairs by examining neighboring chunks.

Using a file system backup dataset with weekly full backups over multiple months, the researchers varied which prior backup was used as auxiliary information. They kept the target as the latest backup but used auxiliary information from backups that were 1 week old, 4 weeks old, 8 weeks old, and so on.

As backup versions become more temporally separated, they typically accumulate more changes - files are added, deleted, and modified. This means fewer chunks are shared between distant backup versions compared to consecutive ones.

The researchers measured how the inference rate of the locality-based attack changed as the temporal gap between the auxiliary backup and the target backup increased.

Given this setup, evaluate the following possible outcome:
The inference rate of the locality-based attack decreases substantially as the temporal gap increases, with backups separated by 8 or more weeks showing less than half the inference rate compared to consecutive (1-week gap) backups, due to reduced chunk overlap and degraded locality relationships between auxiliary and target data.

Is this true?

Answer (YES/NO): NO